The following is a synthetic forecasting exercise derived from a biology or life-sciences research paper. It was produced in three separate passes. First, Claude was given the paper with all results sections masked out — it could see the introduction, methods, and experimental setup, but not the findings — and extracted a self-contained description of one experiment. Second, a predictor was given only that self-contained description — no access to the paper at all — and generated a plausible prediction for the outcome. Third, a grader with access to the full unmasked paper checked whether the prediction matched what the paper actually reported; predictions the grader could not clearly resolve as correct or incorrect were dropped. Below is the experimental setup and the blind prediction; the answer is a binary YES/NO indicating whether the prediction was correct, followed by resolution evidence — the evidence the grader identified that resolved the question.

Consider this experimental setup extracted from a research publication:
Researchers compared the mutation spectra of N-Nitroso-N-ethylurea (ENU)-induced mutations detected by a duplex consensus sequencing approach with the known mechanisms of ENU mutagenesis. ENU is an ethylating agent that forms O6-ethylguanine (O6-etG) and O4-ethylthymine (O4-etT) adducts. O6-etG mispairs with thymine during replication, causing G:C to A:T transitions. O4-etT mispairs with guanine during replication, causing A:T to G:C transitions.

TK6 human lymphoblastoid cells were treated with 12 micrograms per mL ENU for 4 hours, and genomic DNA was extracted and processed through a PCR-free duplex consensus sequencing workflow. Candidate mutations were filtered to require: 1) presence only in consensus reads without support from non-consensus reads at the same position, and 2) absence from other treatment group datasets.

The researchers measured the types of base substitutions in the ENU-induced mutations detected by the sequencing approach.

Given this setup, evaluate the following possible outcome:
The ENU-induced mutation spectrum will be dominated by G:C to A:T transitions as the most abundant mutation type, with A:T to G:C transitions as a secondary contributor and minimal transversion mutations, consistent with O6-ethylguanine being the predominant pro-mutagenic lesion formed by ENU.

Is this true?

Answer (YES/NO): NO